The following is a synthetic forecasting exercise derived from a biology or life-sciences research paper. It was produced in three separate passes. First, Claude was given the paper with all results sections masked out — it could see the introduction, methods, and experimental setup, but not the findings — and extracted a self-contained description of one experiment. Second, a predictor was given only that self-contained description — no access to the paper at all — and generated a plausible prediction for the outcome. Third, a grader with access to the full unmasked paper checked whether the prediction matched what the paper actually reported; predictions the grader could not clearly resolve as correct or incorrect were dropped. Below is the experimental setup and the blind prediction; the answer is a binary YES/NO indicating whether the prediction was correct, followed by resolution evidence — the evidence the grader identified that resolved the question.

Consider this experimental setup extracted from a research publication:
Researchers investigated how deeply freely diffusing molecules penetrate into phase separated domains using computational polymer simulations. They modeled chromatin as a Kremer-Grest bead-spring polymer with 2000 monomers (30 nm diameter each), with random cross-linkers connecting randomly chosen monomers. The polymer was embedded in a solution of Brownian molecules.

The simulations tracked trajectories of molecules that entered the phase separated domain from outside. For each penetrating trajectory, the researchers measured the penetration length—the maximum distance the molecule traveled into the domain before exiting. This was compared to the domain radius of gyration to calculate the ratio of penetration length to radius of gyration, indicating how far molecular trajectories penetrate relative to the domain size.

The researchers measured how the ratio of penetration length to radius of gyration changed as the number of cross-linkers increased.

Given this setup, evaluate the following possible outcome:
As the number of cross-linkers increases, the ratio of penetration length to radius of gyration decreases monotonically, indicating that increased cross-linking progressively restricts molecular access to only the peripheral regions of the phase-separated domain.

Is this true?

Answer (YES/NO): YES